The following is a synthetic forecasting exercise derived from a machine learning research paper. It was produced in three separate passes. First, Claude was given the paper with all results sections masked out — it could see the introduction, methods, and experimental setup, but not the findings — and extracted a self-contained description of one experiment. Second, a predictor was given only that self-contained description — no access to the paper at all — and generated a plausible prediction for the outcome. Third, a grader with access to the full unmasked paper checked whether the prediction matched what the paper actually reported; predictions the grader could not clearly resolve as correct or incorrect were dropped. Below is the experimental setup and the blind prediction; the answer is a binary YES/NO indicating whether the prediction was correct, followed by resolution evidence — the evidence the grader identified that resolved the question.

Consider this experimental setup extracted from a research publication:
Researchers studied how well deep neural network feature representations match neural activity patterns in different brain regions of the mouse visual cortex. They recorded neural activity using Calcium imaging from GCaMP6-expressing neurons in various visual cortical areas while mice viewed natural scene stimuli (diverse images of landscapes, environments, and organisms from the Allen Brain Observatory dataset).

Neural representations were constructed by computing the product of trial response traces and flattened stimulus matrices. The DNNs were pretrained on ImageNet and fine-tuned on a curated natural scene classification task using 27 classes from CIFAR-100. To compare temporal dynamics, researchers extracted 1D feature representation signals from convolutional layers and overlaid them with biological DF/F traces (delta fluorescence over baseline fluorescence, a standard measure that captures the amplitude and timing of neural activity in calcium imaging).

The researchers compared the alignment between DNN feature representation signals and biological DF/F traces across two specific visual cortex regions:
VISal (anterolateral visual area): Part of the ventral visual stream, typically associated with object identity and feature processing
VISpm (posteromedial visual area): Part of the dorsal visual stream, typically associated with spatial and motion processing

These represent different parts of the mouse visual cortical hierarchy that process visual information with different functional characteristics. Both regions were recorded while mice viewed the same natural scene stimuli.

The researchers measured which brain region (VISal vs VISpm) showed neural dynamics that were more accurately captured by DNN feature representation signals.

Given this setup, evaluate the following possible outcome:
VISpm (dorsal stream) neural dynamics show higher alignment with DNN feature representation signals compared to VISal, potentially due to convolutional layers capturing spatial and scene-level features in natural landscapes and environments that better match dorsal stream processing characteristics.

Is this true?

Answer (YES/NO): NO